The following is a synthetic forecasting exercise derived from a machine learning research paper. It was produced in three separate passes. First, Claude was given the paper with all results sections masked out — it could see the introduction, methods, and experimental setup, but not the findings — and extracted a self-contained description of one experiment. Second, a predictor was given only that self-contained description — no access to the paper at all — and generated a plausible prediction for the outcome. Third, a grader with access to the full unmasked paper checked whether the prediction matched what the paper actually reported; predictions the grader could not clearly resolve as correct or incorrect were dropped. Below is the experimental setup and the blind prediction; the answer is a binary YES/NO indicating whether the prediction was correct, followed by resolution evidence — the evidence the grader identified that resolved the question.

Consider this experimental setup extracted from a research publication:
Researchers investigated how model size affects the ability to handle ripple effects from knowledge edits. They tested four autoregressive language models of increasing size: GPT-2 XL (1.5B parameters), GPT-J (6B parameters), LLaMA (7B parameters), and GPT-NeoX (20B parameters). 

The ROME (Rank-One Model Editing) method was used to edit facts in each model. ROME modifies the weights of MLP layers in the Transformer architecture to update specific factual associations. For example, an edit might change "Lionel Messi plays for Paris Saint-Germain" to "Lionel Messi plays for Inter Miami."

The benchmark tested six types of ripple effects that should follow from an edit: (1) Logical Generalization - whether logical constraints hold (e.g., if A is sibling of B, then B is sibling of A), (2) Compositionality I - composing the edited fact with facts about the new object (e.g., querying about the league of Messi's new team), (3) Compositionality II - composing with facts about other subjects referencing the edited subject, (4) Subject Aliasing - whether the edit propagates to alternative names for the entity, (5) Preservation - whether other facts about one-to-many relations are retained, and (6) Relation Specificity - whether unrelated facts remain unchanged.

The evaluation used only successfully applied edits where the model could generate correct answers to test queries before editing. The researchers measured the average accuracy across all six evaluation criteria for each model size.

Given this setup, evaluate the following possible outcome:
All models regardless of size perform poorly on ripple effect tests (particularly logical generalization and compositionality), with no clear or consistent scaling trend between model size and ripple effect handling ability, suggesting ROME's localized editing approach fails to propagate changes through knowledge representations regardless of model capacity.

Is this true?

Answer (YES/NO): NO